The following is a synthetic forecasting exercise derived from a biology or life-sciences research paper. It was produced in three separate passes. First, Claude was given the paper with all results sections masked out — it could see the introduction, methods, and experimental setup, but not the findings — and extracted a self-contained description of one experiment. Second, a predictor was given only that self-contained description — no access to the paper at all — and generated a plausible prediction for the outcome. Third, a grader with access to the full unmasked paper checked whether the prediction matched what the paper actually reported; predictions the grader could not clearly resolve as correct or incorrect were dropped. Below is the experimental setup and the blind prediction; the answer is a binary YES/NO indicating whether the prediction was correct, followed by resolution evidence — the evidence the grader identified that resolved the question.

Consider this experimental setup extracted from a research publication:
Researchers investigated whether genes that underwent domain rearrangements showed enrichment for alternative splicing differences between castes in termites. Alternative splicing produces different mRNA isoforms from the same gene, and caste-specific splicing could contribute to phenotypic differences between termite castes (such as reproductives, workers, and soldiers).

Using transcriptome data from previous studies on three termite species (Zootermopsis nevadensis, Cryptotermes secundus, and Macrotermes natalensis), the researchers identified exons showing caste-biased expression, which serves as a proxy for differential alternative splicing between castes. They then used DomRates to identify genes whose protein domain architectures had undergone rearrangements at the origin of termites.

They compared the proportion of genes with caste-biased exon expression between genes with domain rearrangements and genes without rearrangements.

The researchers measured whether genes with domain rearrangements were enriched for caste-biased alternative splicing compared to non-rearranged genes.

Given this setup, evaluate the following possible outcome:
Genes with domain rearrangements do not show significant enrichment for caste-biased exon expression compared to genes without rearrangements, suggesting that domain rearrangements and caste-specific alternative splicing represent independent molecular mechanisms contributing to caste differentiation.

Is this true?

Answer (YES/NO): NO